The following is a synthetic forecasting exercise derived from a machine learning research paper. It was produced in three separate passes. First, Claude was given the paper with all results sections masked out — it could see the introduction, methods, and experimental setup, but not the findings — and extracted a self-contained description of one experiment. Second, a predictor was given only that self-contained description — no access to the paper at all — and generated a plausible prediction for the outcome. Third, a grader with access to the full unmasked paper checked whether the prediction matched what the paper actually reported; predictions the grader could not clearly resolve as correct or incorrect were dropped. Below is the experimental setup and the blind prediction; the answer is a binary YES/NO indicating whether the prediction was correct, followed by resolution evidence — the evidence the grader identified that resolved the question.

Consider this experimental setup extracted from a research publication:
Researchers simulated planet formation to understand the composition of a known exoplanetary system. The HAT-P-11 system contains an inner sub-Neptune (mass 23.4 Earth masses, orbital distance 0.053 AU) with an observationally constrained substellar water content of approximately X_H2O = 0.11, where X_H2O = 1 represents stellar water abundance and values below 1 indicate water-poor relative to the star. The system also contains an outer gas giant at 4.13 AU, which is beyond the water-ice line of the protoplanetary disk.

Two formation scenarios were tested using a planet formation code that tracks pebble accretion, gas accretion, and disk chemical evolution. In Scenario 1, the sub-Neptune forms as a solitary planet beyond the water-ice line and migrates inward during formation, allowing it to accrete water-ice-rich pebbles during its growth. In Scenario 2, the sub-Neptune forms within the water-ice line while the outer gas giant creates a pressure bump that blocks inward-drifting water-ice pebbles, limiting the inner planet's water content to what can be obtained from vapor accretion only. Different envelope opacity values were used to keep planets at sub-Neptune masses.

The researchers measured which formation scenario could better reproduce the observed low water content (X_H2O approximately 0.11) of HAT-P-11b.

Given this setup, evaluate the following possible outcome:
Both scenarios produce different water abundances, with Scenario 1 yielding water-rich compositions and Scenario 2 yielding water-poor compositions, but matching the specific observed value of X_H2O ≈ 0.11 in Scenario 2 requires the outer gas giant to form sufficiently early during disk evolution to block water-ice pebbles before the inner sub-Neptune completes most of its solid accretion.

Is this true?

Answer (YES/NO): YES